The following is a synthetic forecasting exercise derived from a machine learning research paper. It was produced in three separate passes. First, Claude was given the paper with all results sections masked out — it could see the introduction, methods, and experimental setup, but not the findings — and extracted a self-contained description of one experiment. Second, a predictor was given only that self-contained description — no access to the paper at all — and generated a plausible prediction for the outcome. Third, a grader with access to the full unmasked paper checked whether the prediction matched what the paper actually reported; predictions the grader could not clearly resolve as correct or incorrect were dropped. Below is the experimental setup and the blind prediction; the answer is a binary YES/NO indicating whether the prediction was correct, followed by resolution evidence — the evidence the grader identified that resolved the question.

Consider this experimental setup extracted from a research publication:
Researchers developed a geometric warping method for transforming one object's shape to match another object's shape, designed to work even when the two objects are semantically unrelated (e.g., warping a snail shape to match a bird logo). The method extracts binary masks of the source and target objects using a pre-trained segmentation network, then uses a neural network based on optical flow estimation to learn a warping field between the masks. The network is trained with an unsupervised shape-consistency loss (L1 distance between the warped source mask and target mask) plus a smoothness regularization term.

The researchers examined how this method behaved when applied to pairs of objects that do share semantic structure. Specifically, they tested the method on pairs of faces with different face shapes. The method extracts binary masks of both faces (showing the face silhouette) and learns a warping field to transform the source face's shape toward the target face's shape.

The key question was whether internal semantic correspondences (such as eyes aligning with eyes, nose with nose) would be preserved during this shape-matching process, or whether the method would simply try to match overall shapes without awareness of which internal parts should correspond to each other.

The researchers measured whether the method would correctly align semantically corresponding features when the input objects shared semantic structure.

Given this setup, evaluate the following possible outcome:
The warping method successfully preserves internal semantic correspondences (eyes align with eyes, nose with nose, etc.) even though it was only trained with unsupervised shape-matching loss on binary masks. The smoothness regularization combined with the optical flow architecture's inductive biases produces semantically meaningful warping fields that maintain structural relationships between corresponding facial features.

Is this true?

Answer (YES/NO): NO